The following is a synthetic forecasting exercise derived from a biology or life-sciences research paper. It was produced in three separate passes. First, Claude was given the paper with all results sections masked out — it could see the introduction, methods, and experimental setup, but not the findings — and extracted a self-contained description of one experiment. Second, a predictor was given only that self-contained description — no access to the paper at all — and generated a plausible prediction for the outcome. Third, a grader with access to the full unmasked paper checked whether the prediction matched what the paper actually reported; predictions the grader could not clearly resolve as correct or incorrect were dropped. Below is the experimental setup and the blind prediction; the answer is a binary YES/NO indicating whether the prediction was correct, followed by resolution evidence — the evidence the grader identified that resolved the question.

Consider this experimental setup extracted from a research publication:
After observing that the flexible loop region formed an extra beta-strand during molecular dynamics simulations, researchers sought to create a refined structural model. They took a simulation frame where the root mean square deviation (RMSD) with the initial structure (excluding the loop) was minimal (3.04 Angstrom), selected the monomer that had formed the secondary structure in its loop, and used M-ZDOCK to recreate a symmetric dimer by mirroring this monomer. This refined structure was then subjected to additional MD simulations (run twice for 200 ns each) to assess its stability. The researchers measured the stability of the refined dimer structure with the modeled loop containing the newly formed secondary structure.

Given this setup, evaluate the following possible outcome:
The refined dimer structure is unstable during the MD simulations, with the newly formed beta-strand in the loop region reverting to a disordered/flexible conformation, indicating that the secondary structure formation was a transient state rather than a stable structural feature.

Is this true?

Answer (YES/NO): NO